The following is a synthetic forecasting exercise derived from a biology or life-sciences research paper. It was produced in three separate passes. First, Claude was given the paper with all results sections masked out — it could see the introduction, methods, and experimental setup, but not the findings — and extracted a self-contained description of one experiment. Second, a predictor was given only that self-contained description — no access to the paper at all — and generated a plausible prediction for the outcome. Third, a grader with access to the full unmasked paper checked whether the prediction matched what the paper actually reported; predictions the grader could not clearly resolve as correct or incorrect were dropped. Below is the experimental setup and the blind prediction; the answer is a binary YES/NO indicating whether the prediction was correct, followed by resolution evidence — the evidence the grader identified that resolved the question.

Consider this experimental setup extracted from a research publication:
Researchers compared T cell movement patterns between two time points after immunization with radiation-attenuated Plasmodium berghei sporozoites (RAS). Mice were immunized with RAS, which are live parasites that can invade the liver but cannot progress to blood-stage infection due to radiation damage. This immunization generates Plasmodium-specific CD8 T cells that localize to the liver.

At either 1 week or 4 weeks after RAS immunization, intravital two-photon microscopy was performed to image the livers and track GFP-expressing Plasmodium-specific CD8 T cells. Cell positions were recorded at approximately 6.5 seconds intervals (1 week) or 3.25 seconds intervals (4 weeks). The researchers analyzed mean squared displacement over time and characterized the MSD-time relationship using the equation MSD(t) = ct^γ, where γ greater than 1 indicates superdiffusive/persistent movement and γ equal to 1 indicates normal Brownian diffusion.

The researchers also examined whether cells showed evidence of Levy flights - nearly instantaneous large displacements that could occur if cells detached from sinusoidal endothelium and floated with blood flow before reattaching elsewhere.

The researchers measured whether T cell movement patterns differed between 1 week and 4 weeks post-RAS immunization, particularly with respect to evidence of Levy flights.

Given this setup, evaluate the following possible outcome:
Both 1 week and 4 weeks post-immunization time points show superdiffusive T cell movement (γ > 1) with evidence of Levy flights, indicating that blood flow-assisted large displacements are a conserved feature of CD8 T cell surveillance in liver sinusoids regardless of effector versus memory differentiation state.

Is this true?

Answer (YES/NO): NO